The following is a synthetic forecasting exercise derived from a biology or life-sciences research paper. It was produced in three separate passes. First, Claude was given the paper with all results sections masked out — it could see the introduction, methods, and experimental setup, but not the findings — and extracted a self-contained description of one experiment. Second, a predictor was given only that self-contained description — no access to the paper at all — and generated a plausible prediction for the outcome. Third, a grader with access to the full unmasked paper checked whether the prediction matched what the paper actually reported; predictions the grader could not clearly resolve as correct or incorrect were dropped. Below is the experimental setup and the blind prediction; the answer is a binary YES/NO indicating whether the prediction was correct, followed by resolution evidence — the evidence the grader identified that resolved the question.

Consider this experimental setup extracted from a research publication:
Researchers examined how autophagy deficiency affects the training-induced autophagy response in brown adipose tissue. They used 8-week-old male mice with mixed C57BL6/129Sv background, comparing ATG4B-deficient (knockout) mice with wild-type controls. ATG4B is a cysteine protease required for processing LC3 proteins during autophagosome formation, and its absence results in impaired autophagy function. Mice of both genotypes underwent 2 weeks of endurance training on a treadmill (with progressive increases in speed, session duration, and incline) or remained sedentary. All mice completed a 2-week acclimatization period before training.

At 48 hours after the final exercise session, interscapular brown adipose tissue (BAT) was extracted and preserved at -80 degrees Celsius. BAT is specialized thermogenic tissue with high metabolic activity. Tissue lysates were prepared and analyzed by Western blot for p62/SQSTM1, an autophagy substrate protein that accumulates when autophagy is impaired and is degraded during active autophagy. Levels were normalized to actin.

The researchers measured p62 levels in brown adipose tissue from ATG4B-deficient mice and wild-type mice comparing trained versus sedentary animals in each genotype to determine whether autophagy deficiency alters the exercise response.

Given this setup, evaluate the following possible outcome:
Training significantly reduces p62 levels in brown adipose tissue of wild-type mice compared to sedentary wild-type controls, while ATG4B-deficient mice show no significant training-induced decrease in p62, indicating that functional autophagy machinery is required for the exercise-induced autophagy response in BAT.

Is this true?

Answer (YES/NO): YES